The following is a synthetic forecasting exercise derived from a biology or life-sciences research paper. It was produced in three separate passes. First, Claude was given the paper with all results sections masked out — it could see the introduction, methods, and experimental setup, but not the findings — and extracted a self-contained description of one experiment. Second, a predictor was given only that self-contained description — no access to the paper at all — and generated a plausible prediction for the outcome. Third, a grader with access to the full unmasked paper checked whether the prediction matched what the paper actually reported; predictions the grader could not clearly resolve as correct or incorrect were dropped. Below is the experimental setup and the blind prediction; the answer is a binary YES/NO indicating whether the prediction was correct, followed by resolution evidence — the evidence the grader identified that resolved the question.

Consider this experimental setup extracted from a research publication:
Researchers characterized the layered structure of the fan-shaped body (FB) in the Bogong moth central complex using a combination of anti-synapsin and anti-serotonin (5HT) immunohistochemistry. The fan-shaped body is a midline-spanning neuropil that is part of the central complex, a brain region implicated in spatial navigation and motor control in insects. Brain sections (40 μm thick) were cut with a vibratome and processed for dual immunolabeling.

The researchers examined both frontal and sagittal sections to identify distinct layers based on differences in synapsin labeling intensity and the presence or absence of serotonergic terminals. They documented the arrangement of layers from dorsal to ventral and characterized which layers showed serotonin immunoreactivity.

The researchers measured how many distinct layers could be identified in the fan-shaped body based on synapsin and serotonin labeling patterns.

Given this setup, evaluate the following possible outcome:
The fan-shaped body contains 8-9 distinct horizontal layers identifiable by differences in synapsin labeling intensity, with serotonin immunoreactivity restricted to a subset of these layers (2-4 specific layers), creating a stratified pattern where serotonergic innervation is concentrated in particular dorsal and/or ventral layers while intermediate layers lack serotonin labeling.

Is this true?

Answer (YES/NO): NO